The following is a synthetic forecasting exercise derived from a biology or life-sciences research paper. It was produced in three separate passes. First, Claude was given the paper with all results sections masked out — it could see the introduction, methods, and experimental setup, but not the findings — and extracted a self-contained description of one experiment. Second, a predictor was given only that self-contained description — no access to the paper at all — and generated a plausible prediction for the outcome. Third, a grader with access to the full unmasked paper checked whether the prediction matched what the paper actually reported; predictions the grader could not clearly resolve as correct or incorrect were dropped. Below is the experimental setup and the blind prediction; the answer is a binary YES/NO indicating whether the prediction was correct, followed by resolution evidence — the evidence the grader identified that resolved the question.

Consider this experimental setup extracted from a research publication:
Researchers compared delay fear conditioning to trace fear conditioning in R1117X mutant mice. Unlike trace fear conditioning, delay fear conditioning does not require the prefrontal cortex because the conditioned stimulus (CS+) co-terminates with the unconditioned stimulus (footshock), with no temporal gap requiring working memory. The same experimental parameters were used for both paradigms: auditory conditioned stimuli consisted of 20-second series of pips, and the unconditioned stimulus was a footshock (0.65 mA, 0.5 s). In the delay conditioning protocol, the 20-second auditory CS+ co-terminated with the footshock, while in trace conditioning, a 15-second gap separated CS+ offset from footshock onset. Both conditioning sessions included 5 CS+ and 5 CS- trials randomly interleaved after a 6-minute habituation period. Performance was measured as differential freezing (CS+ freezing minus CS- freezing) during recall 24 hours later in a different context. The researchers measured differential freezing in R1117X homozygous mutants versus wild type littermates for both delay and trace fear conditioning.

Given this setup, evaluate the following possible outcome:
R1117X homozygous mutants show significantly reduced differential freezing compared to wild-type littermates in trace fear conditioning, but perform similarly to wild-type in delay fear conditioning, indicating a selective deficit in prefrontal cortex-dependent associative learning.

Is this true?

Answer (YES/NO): YES